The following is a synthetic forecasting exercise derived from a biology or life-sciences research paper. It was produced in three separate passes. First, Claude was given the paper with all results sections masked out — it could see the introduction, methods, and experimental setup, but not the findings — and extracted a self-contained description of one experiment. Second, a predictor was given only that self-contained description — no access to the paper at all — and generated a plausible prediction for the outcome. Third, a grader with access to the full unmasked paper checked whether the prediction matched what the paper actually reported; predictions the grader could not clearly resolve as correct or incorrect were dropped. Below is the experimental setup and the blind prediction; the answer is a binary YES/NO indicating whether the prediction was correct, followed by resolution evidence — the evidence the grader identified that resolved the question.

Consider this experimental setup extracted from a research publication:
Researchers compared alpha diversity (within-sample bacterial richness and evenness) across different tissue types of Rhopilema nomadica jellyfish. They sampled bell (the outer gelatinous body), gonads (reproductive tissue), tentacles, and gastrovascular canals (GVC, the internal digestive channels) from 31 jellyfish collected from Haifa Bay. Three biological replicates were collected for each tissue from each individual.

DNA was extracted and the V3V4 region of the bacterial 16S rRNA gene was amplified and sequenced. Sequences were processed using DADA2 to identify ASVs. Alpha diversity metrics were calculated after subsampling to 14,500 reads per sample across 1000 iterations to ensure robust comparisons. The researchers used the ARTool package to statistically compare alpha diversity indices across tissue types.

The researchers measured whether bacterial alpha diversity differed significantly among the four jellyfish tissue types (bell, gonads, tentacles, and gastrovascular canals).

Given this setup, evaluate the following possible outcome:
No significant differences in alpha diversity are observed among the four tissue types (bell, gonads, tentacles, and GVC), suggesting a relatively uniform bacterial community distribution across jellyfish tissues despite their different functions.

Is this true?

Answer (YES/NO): NO